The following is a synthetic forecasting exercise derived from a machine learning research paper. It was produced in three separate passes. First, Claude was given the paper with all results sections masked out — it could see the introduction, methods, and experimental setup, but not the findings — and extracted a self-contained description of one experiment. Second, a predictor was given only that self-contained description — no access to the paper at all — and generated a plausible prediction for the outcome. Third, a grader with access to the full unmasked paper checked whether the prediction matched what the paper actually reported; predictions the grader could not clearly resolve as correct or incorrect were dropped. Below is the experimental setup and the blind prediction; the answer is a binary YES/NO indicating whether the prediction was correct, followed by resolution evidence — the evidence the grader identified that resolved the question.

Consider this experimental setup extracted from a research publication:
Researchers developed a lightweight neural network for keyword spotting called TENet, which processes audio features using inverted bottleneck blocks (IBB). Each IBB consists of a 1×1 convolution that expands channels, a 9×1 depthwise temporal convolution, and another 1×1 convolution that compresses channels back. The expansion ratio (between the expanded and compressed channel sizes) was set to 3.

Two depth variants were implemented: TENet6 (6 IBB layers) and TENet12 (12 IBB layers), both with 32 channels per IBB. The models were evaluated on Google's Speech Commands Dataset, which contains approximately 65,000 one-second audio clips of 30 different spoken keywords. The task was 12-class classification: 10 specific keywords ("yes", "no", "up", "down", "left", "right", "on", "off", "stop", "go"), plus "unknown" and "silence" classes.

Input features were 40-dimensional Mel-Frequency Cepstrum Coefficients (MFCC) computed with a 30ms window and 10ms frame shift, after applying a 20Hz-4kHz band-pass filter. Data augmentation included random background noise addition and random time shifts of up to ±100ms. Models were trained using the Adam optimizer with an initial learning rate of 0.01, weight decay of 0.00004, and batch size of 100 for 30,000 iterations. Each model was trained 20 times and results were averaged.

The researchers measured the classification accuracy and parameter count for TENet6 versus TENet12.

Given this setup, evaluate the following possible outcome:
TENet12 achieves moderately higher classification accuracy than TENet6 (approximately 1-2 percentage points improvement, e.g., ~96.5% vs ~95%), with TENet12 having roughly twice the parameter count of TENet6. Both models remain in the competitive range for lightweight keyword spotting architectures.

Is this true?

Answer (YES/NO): NO